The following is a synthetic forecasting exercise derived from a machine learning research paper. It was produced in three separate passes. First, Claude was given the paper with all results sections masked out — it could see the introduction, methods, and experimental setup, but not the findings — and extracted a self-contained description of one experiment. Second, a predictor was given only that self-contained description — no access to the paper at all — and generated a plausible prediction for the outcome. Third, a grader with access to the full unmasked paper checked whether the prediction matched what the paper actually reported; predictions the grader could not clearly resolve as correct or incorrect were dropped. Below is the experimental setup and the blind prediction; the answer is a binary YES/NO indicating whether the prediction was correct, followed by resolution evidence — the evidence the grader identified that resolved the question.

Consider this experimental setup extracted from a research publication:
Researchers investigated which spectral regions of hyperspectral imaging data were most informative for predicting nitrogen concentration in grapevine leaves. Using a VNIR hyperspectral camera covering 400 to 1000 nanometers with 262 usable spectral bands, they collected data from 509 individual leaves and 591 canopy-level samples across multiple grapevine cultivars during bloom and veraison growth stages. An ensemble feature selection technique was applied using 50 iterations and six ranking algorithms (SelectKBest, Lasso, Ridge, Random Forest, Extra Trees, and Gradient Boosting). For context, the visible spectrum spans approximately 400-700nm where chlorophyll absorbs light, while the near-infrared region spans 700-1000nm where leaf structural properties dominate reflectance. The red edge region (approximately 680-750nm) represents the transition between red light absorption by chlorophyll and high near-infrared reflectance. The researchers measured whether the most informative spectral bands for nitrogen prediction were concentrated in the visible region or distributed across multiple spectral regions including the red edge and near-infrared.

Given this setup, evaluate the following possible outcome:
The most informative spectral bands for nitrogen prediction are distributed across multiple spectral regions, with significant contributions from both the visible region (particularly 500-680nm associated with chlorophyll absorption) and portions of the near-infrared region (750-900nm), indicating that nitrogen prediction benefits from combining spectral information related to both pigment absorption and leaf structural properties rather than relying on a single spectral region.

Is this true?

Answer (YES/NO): NO